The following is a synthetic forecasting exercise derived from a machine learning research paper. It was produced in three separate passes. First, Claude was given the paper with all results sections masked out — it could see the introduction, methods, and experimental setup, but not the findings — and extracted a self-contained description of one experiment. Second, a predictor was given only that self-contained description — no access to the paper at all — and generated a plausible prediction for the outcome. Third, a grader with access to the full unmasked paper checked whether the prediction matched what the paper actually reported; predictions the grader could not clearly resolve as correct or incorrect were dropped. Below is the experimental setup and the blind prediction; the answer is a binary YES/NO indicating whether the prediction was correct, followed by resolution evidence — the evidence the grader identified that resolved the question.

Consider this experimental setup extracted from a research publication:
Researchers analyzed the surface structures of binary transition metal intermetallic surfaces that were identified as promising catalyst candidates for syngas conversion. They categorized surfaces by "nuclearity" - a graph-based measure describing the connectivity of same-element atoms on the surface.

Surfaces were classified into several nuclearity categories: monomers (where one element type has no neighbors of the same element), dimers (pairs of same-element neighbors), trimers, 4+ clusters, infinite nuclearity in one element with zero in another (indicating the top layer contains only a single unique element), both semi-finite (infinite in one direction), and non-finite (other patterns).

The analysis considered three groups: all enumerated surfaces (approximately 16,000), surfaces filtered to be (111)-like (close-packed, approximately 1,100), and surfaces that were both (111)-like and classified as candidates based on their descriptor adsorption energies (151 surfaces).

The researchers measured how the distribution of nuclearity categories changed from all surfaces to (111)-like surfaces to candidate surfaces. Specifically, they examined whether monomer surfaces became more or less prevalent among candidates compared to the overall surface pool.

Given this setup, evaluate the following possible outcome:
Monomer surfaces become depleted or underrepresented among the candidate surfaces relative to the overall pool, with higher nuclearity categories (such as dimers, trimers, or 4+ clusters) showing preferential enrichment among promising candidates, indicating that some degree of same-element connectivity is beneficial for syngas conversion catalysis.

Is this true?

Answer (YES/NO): NO